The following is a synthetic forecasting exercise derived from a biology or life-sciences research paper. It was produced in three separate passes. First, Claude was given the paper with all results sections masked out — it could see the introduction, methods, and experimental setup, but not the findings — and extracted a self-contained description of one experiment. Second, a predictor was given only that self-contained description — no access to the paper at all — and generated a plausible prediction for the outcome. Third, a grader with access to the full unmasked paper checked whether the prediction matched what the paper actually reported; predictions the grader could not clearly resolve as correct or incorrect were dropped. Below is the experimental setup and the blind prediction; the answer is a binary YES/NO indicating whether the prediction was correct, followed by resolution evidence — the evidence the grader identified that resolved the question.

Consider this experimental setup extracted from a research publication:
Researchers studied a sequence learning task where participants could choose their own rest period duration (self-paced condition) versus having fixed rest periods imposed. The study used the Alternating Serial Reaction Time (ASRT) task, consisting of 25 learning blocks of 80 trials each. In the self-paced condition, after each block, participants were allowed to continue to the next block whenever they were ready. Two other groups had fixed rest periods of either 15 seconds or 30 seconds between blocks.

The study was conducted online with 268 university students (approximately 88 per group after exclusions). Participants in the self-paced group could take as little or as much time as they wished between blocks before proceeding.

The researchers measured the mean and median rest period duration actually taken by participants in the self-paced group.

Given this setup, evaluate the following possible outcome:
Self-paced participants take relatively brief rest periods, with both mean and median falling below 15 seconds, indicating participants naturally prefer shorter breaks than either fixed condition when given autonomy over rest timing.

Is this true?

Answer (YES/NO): NO